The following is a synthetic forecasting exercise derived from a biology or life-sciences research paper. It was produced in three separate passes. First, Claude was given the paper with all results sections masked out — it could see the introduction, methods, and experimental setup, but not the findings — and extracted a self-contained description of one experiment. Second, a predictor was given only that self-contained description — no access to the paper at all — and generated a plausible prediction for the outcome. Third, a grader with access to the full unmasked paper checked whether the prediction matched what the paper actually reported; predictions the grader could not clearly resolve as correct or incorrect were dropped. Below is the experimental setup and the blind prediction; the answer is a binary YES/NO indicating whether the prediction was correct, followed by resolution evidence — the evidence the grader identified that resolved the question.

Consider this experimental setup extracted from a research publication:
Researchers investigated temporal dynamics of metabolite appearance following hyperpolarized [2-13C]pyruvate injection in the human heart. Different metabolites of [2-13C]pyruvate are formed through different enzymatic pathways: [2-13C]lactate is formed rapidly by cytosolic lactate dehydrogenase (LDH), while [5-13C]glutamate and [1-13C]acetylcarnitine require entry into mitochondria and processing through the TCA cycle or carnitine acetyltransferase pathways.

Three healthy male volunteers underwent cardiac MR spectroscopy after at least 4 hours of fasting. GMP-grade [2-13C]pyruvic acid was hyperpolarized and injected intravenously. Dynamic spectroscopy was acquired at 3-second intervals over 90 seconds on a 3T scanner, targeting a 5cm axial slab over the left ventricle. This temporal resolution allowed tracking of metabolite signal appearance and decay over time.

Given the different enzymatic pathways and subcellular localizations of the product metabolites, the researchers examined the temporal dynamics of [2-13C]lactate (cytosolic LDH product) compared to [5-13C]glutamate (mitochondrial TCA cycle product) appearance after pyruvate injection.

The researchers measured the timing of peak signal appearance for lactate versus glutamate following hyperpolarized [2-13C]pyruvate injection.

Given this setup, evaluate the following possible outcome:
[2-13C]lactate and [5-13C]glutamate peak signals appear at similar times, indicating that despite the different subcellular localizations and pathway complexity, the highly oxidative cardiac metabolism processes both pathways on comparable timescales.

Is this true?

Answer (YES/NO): YES